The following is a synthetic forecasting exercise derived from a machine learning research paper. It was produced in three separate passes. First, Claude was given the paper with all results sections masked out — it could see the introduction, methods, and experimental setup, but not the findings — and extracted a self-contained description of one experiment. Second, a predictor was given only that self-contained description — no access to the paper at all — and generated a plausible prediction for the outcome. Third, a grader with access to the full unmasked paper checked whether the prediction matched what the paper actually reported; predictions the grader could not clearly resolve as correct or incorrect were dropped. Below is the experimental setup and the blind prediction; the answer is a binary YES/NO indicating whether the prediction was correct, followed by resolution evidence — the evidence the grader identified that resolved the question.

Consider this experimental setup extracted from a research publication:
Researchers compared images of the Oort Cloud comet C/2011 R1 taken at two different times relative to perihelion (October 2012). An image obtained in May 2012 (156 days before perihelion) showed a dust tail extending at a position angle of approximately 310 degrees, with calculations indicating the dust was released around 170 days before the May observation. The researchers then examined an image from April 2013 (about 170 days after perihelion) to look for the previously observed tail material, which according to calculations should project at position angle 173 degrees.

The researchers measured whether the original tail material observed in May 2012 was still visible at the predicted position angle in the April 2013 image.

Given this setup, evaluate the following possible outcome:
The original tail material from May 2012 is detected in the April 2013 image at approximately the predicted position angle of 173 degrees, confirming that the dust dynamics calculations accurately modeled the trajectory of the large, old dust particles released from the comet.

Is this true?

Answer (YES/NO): NO